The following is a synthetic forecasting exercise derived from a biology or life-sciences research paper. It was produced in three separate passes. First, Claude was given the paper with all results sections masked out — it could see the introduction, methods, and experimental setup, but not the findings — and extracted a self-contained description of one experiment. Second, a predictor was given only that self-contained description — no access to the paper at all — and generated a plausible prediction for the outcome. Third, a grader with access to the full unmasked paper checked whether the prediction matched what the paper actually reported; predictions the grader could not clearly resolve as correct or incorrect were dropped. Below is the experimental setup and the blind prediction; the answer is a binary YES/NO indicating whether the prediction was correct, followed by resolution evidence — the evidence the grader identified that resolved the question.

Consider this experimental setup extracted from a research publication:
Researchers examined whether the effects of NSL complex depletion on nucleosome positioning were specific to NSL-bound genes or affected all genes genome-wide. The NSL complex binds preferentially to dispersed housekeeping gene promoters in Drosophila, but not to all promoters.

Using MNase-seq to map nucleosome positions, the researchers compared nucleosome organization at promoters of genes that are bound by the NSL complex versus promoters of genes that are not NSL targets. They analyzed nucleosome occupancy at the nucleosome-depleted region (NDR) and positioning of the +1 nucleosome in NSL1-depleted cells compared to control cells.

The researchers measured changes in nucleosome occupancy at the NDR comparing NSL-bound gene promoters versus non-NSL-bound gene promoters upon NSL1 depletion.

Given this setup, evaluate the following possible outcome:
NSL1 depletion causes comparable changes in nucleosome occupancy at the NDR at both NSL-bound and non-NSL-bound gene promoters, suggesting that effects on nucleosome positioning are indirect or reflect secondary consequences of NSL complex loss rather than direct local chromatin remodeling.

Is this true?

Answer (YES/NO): NO